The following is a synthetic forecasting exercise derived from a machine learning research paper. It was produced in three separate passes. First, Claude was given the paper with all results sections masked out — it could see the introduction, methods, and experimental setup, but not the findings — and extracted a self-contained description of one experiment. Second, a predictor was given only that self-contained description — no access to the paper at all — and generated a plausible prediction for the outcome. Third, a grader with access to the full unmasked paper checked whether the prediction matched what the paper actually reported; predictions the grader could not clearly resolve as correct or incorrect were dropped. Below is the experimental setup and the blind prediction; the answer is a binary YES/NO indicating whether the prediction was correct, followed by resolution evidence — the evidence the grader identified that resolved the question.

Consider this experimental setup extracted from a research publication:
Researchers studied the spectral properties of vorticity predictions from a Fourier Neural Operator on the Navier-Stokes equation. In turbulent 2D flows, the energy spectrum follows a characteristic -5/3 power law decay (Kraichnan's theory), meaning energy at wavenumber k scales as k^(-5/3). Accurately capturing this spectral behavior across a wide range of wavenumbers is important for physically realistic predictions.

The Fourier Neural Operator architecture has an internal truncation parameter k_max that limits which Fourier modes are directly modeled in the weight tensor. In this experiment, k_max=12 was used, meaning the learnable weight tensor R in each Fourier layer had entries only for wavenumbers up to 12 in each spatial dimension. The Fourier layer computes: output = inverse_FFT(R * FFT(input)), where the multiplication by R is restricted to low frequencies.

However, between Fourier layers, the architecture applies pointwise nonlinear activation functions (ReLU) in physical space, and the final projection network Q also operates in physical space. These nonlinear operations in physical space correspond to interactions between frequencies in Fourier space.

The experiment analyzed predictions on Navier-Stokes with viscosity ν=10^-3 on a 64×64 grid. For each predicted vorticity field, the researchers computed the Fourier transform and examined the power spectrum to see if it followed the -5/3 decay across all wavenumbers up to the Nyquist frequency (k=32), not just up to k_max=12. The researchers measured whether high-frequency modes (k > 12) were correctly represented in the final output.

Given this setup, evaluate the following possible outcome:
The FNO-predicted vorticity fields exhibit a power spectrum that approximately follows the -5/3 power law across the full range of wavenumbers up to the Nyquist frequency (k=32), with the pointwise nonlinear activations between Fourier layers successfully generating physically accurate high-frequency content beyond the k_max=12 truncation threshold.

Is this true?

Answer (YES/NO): YES